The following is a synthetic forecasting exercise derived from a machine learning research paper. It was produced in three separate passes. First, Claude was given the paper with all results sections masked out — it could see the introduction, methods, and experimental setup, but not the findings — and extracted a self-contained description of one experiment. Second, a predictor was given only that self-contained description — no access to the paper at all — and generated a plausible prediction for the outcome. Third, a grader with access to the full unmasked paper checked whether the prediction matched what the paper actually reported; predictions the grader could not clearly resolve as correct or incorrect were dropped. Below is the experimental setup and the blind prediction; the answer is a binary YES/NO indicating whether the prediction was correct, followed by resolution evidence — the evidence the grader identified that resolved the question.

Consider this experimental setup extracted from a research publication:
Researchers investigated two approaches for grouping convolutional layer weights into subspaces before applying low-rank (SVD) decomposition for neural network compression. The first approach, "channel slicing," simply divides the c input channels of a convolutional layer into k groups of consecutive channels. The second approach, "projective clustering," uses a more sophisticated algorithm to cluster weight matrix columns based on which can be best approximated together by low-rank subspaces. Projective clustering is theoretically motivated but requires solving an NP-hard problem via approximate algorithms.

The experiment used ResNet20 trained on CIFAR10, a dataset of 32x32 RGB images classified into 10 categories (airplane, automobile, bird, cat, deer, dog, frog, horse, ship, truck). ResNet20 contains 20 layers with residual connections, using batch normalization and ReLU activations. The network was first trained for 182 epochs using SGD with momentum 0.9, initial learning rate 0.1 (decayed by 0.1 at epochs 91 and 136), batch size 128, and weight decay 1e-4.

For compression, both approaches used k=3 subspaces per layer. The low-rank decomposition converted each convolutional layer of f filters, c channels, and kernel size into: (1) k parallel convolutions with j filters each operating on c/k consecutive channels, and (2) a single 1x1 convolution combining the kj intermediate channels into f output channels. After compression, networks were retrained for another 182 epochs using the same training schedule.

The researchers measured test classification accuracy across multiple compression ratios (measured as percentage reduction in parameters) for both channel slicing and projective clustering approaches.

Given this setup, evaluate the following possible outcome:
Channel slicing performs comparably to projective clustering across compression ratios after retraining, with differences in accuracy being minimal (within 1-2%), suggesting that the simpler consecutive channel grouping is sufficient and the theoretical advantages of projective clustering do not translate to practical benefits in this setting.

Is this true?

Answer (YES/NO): YES